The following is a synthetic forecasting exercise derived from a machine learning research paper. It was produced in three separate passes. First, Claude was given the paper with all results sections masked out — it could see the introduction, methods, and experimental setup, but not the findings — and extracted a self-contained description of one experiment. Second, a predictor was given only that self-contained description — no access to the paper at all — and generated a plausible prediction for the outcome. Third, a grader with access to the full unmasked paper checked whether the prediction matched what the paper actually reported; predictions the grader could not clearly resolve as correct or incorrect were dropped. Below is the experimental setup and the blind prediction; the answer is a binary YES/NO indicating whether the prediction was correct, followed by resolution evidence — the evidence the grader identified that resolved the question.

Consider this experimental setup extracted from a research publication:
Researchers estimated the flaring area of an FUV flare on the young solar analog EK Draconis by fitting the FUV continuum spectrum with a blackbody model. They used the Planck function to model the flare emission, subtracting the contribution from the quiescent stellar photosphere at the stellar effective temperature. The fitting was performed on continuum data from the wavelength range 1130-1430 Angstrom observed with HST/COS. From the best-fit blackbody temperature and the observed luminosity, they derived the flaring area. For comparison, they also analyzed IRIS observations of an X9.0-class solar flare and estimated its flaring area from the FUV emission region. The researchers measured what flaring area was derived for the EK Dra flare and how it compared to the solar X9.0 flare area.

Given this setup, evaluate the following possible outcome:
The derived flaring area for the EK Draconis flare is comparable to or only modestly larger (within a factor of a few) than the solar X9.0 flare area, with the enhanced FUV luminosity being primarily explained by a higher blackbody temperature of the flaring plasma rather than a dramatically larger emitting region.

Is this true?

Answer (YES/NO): YES